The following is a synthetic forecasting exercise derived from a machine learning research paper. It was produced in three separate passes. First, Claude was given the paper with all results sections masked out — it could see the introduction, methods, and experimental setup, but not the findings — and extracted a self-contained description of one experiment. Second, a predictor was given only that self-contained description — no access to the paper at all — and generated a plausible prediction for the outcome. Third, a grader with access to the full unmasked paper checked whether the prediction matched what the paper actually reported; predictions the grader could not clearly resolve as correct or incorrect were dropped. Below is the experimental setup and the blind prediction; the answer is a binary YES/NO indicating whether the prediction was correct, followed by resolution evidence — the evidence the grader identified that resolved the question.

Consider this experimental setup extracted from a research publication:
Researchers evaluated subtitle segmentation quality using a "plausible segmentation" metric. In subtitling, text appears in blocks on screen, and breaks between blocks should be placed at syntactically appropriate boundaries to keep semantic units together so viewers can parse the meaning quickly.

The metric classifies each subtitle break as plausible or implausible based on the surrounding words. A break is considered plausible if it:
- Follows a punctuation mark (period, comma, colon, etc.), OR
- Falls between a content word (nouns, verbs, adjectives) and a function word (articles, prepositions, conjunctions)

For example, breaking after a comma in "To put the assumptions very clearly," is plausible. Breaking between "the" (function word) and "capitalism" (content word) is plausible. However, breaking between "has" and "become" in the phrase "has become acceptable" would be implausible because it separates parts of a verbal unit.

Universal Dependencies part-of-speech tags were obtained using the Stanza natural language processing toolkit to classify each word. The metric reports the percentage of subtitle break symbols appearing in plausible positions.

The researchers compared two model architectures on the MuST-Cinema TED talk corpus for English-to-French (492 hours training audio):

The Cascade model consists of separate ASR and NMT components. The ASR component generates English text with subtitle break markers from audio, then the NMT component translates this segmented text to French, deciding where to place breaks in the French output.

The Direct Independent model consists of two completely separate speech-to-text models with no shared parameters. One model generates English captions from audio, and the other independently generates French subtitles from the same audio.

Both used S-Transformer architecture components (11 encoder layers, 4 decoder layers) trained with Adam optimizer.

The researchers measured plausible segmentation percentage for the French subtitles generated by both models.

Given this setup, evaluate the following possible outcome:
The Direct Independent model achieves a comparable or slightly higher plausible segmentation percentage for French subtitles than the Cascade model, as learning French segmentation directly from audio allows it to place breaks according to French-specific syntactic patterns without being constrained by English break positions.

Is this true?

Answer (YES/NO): YES